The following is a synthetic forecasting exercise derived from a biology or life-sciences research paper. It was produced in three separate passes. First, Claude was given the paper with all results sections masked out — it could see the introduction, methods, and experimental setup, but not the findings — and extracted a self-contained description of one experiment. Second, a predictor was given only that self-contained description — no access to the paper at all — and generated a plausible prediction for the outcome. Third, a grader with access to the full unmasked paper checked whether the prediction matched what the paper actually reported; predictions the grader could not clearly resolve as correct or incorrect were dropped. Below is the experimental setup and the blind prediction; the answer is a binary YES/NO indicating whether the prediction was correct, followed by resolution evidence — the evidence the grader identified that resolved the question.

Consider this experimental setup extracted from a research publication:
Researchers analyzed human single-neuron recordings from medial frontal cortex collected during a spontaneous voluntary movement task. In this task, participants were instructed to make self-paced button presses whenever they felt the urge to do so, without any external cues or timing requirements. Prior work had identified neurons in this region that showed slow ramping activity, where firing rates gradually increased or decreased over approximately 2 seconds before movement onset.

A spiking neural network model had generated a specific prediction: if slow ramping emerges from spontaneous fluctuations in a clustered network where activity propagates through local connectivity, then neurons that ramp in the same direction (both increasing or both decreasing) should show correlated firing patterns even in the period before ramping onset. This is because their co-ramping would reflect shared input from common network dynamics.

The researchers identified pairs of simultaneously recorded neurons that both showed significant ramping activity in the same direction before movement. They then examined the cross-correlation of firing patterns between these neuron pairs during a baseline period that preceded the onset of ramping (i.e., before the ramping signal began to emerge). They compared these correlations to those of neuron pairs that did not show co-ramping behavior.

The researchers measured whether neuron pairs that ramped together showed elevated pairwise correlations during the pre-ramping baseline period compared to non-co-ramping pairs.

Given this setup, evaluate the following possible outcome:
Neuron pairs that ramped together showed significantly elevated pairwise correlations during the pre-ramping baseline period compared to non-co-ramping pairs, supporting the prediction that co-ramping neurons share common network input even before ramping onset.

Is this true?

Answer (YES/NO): YES